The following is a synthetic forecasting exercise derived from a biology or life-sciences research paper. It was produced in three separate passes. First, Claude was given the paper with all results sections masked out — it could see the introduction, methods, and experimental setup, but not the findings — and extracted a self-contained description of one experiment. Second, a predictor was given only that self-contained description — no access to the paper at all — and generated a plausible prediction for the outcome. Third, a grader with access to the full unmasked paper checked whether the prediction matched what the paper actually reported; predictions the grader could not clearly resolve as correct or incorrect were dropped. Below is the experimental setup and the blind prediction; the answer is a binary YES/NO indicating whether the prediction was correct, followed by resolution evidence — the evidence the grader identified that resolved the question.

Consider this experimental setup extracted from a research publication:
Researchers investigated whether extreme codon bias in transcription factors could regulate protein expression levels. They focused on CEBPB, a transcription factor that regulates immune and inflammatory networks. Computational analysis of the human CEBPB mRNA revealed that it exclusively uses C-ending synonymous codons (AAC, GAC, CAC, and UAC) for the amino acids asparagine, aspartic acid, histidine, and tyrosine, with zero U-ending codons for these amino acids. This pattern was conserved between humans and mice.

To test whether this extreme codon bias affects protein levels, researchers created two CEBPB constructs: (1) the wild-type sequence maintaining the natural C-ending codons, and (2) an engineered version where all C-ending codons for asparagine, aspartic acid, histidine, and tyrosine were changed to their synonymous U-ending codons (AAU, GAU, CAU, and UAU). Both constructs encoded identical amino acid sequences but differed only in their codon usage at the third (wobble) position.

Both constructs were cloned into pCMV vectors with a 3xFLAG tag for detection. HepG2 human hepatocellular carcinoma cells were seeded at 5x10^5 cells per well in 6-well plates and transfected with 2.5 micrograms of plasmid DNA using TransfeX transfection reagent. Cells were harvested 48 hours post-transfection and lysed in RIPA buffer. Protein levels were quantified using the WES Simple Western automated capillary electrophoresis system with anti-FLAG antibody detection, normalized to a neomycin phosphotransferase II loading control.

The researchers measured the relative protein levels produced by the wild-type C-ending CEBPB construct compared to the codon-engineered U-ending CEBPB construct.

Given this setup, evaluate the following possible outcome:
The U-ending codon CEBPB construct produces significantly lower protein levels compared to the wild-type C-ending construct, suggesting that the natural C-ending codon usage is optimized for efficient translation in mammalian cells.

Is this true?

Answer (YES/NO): YES